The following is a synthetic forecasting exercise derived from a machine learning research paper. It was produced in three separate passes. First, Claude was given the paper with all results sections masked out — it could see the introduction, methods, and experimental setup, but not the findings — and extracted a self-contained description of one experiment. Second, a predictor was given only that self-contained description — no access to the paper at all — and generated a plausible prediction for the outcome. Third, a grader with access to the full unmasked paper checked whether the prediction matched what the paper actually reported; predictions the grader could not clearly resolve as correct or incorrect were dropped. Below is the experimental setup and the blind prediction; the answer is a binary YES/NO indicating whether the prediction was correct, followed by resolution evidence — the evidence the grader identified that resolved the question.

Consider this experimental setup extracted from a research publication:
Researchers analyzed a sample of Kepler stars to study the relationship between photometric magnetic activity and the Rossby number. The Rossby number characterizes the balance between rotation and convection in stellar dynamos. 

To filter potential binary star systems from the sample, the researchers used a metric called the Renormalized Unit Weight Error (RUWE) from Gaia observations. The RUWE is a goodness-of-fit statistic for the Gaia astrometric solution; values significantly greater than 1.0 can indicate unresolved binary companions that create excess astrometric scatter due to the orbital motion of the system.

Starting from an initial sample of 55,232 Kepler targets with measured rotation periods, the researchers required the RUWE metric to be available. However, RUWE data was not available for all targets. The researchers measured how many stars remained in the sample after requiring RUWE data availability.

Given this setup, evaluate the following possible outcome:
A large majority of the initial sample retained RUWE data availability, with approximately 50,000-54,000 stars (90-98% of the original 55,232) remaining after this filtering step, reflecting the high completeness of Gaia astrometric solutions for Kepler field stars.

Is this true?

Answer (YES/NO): YES